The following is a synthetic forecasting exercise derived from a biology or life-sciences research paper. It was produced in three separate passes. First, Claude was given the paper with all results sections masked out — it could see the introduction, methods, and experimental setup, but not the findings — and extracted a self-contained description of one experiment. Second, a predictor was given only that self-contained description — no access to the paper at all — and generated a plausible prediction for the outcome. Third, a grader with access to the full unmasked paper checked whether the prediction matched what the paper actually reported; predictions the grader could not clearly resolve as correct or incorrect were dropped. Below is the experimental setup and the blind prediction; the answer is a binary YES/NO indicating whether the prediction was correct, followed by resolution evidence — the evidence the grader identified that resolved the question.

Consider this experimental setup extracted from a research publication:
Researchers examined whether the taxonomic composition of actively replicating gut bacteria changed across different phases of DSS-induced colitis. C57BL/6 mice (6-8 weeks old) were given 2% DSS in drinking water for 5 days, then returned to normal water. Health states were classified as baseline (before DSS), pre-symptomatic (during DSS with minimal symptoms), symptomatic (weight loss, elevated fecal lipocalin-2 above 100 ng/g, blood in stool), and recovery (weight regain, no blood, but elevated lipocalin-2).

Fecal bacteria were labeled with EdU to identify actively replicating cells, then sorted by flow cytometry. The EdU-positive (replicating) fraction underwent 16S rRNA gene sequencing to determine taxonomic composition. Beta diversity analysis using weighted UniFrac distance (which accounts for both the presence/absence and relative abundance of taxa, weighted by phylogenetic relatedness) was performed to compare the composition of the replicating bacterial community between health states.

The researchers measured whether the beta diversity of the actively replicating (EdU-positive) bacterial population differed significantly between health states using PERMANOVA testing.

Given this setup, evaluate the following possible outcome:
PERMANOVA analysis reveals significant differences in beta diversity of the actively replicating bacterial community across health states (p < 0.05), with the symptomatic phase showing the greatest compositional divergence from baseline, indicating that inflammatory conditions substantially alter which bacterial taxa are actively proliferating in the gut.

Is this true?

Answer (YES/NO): NO